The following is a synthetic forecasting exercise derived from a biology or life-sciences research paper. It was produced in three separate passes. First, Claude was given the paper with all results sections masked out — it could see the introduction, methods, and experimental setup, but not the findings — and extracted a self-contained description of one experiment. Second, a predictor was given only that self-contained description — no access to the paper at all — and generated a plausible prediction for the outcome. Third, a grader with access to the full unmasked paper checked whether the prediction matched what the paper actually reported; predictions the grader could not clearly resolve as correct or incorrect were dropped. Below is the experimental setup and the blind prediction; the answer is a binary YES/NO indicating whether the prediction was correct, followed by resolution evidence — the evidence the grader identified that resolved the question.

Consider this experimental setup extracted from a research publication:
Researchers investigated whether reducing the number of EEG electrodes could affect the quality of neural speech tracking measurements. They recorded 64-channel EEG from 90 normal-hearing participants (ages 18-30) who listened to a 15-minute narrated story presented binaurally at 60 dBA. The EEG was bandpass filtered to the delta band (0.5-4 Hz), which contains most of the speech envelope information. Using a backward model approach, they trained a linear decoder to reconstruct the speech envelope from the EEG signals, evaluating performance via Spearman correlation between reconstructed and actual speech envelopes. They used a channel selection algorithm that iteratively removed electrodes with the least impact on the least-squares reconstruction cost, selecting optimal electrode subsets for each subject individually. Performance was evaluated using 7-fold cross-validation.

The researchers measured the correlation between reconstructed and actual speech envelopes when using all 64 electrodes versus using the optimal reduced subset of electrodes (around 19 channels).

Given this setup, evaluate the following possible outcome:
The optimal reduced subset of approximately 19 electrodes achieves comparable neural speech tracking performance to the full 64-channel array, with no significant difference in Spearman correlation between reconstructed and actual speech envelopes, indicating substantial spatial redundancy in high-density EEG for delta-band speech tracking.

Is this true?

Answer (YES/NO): NO